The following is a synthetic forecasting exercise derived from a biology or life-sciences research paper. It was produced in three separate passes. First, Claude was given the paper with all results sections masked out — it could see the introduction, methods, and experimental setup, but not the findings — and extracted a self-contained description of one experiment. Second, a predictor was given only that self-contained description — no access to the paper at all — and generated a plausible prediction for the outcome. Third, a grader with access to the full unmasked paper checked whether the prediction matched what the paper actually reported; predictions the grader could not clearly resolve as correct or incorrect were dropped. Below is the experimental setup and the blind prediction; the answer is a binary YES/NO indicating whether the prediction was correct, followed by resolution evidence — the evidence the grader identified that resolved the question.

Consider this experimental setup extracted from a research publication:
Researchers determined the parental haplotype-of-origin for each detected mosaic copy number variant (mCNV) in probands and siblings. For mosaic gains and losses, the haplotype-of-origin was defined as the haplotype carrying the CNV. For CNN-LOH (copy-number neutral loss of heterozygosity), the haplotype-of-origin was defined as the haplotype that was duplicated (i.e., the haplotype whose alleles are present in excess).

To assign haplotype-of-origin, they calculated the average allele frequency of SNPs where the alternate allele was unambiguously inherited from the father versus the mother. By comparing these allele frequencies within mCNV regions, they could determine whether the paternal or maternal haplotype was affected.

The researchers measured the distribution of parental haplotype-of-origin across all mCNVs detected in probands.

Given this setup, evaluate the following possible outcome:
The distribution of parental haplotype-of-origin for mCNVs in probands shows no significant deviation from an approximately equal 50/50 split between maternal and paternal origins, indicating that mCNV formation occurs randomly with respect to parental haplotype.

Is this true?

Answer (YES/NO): YES